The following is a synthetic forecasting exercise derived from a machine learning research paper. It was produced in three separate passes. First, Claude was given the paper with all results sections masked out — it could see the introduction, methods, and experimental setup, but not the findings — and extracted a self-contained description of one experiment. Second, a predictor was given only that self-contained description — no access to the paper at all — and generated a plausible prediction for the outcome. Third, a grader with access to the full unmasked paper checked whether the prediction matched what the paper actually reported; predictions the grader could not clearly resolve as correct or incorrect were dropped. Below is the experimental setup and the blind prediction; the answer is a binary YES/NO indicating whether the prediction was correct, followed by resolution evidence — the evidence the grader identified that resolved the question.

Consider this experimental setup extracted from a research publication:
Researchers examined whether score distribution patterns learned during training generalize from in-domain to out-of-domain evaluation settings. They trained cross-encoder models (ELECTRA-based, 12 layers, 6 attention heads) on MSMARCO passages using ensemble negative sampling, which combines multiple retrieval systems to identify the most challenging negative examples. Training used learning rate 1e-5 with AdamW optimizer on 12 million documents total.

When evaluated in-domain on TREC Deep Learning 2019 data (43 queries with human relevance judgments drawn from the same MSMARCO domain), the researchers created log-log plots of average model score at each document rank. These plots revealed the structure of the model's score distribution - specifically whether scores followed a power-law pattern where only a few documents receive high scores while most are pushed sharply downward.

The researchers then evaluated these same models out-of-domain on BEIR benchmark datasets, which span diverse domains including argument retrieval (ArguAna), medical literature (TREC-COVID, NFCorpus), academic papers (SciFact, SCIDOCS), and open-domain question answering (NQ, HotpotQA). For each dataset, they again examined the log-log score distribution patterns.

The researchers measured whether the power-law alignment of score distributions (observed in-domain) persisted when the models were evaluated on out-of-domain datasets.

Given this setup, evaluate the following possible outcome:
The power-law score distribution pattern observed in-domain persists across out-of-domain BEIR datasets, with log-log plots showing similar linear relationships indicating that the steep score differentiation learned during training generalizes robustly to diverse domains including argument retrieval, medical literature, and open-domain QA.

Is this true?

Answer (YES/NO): NO